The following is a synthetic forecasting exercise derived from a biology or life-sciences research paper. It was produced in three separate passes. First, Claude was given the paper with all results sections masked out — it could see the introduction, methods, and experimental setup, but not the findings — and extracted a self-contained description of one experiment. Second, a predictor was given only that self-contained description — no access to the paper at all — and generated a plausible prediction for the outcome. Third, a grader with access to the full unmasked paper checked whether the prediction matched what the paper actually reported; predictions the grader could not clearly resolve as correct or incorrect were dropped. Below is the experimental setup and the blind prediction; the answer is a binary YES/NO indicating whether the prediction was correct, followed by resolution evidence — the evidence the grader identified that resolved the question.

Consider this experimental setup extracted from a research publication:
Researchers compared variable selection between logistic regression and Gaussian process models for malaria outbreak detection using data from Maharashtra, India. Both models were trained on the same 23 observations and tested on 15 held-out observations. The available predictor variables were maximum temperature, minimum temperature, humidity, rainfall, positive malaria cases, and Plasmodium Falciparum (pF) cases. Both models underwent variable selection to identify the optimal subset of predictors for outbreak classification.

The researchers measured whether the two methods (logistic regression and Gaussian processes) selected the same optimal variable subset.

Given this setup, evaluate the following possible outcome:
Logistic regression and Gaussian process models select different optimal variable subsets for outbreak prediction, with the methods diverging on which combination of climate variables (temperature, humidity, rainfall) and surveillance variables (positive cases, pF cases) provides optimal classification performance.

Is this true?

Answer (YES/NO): YES